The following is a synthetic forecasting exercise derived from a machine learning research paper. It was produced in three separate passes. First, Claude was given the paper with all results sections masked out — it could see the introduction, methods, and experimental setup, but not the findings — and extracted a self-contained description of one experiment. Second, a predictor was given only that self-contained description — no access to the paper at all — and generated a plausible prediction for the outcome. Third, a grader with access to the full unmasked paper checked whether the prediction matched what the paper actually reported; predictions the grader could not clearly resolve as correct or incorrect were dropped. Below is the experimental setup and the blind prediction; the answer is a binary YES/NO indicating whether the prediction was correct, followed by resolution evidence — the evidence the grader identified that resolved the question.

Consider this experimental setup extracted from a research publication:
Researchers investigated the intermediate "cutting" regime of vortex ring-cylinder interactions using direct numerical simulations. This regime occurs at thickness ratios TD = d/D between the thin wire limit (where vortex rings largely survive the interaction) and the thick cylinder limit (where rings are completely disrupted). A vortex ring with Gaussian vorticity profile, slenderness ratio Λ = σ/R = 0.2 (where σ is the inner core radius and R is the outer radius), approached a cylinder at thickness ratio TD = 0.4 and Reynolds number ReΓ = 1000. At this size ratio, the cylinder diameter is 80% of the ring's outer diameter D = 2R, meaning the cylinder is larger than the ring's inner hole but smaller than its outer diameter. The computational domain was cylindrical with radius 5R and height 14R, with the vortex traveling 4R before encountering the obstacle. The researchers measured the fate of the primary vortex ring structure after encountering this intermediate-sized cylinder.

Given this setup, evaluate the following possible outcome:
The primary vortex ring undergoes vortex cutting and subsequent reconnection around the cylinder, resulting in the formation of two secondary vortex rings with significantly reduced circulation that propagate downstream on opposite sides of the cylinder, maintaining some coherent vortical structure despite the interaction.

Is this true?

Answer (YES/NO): NO